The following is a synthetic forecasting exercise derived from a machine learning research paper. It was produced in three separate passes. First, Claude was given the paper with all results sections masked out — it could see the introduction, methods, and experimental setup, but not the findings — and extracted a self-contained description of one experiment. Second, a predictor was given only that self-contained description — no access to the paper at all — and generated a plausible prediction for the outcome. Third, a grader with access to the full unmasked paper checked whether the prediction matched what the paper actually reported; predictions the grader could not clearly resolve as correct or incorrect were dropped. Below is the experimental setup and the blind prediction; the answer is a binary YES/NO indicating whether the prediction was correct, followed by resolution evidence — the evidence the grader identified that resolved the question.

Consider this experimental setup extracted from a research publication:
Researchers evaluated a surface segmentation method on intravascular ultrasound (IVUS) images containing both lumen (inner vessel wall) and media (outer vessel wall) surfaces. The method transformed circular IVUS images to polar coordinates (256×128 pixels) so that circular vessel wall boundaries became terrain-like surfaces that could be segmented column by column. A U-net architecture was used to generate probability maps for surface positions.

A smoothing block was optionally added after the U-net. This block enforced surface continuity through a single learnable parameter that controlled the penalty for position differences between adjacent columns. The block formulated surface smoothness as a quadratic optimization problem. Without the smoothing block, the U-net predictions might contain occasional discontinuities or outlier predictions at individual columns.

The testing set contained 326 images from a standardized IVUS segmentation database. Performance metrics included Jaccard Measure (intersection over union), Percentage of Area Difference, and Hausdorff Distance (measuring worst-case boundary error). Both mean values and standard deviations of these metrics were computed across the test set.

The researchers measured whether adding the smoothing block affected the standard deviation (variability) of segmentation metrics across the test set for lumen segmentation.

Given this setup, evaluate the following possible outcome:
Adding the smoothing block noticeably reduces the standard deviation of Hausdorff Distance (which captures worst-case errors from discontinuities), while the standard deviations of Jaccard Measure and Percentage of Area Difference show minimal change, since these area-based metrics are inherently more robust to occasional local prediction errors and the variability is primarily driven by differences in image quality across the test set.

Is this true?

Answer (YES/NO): NO